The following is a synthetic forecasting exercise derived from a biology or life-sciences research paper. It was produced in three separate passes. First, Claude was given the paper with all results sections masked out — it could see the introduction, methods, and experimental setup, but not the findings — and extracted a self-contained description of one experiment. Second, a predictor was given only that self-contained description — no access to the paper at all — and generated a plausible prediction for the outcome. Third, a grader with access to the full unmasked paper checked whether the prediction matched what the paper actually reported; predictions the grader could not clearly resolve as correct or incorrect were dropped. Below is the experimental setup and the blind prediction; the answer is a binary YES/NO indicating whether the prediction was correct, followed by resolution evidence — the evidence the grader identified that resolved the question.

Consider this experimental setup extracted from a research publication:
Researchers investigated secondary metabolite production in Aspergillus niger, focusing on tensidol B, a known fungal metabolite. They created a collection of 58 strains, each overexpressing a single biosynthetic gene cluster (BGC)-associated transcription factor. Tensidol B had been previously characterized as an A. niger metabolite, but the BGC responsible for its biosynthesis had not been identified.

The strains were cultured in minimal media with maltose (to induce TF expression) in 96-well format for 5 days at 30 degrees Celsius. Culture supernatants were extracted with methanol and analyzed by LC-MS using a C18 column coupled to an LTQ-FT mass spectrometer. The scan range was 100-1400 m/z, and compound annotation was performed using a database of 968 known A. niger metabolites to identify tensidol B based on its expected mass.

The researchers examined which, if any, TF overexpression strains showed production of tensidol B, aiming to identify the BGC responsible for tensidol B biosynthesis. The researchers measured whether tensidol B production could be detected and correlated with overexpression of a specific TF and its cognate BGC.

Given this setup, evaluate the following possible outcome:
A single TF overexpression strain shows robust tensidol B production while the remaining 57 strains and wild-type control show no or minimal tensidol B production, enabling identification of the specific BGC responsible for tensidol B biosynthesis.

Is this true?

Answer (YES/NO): YES